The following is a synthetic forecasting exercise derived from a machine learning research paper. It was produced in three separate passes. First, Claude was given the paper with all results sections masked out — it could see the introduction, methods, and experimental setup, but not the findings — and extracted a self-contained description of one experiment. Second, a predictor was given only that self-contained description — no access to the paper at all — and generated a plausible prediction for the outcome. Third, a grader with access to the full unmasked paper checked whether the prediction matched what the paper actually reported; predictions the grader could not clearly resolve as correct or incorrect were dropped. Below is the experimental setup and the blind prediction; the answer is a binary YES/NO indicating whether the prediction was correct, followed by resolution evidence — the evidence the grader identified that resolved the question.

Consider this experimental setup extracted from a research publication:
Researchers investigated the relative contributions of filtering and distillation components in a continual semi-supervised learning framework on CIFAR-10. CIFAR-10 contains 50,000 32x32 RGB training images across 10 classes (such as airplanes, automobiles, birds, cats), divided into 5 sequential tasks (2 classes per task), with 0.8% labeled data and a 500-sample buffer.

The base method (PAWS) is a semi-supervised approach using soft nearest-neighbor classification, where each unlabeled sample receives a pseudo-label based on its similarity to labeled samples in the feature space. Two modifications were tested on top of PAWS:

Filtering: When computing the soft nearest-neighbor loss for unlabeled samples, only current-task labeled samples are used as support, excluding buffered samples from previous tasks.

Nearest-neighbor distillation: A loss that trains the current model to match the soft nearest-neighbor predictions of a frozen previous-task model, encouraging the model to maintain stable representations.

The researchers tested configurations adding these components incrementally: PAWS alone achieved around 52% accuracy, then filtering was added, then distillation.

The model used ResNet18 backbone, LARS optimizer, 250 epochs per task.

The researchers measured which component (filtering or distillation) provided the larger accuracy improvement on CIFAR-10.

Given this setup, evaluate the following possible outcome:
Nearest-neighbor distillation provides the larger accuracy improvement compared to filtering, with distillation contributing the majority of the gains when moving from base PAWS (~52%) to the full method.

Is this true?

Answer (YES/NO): NO